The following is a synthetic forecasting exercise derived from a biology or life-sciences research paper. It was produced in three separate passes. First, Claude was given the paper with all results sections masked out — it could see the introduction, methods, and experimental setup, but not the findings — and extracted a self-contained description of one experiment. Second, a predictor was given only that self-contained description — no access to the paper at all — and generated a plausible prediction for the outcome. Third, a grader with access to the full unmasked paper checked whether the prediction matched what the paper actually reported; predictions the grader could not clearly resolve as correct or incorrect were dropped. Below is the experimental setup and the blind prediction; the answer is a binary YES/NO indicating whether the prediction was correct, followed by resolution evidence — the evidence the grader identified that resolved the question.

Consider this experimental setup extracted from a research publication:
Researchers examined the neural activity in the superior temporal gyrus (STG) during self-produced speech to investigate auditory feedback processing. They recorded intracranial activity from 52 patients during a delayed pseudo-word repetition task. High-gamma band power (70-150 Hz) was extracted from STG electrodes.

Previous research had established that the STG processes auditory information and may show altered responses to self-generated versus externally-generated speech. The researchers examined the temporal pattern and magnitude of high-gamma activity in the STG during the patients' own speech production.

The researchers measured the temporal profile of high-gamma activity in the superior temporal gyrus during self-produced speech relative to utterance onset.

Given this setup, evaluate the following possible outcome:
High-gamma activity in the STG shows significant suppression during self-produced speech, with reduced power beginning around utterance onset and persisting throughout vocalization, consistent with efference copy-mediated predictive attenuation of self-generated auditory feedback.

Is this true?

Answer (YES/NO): NO